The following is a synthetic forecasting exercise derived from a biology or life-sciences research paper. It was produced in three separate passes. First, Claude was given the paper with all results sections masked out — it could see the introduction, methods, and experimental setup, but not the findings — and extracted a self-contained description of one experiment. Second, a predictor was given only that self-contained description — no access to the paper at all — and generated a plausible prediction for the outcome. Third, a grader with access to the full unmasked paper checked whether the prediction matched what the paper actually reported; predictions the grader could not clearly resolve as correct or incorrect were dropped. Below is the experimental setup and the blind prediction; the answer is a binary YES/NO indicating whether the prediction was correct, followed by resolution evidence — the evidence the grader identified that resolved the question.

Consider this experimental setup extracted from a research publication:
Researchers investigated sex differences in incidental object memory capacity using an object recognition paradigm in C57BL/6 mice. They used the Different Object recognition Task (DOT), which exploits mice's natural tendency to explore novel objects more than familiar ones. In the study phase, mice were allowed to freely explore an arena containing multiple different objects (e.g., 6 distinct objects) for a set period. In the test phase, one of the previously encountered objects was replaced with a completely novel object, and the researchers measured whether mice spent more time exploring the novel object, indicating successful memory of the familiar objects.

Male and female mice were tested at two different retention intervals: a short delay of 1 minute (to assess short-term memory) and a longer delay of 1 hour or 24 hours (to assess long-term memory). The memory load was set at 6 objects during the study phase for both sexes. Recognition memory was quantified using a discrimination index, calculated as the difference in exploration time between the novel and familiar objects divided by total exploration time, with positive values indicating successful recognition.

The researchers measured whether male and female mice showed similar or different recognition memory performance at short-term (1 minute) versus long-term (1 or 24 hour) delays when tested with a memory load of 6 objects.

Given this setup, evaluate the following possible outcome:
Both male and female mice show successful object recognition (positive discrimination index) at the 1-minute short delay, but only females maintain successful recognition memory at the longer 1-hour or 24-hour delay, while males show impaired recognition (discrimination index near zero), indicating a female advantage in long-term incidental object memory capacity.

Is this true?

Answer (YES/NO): NO